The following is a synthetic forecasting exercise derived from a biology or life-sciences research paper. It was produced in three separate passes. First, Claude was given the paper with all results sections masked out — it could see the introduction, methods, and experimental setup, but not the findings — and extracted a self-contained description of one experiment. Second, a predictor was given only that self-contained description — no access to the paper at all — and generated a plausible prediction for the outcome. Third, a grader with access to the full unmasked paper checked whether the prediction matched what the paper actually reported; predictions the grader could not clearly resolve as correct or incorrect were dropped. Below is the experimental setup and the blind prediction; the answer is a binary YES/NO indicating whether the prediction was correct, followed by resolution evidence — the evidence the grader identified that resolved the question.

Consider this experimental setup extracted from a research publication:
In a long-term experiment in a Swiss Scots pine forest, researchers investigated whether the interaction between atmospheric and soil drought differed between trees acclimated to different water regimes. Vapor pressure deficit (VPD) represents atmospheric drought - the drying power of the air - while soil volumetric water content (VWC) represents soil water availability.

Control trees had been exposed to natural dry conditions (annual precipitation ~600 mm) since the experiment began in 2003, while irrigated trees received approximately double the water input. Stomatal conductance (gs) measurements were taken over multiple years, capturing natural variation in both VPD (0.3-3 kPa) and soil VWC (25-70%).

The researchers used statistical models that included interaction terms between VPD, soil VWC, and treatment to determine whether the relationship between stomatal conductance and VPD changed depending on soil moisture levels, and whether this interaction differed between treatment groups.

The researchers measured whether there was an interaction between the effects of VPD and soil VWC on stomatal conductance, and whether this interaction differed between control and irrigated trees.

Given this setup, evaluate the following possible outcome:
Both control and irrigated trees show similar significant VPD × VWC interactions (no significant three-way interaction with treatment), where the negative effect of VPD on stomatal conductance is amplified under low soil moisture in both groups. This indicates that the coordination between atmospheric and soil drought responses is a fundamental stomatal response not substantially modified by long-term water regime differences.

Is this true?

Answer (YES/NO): NO